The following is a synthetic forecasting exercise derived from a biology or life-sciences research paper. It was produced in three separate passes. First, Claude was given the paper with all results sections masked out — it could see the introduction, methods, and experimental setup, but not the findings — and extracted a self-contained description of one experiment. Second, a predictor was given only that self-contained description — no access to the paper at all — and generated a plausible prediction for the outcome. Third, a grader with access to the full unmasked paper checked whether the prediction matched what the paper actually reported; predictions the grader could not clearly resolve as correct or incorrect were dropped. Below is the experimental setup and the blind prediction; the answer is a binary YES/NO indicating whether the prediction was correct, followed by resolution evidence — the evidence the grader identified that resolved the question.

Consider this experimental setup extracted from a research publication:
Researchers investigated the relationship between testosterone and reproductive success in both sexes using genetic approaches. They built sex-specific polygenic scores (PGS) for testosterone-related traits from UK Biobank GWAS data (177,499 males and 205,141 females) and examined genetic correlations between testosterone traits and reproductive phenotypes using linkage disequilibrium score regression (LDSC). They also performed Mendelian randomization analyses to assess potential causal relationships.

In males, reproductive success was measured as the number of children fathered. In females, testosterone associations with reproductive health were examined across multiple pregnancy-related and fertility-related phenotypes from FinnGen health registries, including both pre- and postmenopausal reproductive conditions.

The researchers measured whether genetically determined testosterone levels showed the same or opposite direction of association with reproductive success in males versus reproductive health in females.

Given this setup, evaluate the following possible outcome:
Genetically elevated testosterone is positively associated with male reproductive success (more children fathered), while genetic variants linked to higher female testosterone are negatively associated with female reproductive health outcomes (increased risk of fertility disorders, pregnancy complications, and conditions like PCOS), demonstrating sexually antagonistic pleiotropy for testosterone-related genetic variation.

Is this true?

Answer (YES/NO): YES